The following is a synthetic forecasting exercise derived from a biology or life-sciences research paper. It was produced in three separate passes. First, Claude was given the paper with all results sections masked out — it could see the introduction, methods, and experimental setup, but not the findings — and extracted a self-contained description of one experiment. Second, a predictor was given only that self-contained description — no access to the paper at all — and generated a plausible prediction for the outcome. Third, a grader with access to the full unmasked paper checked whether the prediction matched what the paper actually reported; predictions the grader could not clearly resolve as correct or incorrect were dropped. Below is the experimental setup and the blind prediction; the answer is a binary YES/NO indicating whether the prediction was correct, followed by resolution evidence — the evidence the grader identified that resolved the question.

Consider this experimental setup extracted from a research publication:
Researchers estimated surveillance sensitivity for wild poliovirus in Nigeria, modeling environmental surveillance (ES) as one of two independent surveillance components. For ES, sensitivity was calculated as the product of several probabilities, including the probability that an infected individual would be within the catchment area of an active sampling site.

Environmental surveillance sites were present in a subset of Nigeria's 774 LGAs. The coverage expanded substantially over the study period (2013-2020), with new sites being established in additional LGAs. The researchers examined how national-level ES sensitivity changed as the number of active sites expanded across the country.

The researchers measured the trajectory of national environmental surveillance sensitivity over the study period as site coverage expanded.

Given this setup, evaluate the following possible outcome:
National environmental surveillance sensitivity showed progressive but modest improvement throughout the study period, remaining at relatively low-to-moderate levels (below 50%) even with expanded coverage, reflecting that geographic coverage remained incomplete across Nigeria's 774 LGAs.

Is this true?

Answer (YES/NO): YES